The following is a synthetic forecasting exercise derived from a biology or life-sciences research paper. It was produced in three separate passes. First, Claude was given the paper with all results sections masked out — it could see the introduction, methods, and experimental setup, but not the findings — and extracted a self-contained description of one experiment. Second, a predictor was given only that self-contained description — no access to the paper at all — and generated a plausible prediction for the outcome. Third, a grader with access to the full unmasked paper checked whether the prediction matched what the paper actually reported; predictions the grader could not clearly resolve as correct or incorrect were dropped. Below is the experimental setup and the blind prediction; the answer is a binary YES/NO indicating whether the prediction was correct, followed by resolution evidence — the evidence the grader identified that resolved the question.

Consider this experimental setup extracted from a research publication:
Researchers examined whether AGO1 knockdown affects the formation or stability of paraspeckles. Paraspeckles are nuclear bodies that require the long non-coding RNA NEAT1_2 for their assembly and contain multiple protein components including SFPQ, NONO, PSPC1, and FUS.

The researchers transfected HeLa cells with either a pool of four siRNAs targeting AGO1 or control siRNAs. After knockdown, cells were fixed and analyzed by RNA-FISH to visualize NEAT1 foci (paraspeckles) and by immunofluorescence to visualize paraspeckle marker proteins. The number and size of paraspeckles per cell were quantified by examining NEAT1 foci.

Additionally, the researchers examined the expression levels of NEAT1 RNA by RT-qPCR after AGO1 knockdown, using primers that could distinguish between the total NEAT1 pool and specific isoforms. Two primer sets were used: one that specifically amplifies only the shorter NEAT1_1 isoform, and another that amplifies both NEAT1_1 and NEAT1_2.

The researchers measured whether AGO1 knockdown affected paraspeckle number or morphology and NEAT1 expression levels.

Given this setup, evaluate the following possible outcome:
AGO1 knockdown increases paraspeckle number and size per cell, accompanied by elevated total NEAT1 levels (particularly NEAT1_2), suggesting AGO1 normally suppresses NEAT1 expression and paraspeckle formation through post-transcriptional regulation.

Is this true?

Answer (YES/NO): NO